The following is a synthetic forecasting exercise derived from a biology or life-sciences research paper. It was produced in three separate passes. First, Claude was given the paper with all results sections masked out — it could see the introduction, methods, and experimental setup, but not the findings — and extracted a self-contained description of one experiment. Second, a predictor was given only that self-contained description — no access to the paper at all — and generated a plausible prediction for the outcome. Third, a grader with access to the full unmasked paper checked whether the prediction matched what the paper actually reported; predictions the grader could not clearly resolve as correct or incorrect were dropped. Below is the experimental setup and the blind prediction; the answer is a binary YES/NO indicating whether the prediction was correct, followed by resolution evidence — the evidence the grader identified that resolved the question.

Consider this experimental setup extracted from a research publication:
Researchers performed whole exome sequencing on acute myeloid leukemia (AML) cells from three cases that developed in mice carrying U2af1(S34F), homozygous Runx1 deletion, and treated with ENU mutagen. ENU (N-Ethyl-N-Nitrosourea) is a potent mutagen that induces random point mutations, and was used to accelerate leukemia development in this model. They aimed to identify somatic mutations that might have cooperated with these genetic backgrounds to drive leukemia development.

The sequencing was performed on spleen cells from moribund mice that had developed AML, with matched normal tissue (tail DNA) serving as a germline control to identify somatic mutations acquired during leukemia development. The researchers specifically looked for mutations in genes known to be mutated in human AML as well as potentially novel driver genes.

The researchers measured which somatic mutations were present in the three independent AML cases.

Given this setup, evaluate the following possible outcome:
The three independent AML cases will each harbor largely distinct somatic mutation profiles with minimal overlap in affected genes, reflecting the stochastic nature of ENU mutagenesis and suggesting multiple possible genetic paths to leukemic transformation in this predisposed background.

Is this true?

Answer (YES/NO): YES